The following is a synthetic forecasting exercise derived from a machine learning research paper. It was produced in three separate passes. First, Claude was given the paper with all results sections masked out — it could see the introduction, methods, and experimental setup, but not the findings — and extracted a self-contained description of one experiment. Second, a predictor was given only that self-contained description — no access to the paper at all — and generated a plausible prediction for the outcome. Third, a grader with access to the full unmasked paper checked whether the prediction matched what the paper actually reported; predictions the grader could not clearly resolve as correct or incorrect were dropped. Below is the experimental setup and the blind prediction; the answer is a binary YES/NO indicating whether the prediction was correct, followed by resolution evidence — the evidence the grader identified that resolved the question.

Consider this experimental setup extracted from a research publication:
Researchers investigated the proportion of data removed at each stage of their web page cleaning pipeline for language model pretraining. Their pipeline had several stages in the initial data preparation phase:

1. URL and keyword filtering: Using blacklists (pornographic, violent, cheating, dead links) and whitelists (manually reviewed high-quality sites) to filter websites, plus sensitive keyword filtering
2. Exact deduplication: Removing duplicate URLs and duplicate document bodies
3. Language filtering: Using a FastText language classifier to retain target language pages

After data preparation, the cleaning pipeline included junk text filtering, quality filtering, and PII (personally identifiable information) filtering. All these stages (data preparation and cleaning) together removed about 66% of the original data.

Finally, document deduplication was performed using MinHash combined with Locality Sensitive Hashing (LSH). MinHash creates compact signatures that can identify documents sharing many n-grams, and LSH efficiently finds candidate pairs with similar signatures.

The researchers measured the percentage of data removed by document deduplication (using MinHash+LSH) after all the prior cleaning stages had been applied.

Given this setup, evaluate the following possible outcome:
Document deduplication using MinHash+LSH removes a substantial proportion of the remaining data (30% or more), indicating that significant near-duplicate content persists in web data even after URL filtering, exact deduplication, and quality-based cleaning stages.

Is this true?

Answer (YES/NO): NO